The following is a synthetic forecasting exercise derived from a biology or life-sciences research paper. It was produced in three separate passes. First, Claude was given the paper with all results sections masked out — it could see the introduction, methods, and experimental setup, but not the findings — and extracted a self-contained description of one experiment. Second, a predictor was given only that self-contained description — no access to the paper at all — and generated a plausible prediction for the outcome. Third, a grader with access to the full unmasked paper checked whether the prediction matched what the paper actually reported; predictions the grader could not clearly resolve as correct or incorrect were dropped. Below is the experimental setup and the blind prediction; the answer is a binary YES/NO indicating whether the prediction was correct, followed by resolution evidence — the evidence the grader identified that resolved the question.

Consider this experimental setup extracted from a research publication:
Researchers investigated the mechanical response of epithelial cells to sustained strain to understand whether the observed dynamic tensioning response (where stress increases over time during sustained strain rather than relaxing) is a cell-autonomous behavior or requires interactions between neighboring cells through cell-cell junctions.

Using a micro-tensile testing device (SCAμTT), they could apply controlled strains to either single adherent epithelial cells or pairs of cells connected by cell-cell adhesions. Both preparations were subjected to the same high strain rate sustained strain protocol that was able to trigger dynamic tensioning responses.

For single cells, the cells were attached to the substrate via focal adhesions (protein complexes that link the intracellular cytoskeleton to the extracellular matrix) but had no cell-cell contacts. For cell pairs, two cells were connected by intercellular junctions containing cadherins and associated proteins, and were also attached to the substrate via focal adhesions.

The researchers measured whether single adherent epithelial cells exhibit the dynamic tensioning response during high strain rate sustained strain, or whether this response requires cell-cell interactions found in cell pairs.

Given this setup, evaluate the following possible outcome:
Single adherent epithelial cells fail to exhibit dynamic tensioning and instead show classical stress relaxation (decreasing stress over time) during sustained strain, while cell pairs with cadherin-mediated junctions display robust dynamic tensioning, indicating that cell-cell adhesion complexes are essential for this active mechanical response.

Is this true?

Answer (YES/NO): NO